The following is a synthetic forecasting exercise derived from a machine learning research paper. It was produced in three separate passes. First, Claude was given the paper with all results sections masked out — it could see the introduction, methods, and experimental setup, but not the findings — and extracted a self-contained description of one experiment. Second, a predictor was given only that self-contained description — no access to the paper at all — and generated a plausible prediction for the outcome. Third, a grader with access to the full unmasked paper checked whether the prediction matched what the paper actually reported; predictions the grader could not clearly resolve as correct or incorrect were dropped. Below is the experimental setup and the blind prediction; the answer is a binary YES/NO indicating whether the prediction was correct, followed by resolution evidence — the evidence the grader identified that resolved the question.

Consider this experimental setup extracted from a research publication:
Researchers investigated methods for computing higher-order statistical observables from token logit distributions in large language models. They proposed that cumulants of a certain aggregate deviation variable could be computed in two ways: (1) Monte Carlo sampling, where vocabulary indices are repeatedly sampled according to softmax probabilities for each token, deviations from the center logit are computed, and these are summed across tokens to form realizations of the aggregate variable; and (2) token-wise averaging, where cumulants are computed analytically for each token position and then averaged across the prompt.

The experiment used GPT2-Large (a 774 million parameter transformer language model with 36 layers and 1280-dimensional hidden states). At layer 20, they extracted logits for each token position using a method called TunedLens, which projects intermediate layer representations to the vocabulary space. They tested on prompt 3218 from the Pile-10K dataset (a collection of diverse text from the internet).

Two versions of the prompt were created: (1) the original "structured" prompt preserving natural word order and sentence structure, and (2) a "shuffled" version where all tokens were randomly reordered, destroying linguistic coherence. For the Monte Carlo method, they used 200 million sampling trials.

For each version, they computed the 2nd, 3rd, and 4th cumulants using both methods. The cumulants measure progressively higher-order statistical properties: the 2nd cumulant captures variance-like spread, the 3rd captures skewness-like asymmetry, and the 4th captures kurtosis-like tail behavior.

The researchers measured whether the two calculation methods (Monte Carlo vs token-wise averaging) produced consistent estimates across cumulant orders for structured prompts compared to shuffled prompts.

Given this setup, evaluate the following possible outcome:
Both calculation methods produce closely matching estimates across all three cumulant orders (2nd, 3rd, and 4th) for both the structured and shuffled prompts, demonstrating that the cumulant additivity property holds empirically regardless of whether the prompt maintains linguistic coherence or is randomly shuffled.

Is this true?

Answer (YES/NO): NO